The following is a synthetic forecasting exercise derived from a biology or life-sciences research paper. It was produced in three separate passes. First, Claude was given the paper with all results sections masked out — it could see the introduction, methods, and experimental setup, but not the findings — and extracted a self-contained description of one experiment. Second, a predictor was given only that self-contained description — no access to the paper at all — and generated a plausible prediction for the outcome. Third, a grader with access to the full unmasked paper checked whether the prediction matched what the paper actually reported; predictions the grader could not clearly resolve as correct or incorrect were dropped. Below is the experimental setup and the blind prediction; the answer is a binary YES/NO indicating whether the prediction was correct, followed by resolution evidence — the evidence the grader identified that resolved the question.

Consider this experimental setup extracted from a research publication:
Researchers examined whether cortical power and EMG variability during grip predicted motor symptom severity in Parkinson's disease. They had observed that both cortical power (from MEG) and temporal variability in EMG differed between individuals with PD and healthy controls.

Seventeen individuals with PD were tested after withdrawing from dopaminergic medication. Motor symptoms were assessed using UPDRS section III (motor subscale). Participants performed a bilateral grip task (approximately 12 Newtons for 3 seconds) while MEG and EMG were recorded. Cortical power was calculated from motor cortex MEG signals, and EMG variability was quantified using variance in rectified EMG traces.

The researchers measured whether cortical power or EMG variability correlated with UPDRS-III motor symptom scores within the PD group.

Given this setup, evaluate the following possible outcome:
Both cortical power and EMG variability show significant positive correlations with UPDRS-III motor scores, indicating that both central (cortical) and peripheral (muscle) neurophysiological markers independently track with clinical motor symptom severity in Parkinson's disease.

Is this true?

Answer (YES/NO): NO